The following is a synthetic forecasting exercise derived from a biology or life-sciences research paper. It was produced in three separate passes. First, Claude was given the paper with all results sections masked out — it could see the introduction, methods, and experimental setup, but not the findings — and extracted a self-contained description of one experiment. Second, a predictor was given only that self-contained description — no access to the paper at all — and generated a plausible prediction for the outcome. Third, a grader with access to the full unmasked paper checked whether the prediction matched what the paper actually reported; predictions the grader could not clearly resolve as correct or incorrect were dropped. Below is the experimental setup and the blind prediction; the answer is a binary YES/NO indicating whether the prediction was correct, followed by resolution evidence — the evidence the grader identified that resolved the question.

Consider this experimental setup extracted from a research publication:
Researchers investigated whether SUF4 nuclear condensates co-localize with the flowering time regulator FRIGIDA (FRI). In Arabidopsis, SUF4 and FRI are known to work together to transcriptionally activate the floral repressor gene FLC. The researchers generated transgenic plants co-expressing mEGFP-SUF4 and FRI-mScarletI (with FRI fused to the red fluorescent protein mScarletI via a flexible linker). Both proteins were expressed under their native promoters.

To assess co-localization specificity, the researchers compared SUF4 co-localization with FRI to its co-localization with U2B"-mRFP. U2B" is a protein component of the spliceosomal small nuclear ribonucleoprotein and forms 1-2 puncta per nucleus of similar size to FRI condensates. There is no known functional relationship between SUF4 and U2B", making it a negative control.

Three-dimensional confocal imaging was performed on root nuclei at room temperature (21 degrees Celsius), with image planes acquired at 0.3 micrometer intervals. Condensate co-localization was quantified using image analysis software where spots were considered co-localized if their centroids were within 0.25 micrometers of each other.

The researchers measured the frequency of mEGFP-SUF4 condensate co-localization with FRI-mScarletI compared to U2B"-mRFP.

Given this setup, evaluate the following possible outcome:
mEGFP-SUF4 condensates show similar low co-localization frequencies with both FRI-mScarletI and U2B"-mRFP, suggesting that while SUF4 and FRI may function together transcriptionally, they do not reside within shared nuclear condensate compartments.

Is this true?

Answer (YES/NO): NO